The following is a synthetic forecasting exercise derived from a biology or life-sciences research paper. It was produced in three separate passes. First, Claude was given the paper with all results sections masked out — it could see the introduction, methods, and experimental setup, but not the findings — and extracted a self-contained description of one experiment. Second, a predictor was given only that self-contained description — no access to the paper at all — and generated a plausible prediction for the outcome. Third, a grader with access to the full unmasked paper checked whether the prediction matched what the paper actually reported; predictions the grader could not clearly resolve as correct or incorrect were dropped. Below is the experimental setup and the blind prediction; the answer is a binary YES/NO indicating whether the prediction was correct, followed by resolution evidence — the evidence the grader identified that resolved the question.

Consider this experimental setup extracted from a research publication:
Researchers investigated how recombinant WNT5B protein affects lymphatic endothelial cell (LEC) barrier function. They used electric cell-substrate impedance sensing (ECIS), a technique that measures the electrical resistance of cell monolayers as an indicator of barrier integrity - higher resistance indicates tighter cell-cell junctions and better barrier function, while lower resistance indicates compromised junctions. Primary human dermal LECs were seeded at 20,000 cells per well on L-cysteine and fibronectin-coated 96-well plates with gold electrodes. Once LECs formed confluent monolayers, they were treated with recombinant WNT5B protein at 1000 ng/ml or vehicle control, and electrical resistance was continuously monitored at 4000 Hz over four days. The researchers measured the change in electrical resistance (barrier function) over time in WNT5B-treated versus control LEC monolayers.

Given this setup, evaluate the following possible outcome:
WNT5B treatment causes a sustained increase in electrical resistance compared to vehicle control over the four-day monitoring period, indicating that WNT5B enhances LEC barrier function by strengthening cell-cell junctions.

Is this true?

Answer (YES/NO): NO